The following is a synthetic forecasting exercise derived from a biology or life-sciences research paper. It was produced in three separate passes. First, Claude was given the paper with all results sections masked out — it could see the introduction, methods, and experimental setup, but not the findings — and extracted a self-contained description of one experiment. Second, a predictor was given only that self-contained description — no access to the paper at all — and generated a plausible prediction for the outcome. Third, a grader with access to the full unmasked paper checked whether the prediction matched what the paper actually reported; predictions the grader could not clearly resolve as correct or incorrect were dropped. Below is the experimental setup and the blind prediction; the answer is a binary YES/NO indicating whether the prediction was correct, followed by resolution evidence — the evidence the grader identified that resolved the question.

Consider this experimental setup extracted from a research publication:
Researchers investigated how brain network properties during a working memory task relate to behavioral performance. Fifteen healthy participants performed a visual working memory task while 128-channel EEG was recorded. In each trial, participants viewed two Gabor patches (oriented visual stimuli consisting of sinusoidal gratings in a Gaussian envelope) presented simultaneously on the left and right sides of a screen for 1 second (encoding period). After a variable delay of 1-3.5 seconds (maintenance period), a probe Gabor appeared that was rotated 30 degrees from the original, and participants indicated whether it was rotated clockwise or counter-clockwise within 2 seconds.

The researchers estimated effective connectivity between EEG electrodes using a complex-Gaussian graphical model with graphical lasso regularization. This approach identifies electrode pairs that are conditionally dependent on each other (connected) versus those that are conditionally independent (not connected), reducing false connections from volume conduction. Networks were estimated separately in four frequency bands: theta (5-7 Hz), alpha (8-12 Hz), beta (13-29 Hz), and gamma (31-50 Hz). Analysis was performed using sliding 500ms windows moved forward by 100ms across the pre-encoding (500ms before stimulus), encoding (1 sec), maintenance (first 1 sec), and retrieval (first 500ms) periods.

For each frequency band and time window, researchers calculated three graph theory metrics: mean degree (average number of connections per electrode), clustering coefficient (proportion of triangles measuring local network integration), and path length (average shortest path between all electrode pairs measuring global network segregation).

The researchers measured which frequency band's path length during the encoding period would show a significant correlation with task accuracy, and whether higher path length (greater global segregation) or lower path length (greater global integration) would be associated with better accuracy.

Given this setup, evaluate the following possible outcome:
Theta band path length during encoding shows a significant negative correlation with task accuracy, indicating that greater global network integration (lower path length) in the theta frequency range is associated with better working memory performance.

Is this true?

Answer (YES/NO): NO